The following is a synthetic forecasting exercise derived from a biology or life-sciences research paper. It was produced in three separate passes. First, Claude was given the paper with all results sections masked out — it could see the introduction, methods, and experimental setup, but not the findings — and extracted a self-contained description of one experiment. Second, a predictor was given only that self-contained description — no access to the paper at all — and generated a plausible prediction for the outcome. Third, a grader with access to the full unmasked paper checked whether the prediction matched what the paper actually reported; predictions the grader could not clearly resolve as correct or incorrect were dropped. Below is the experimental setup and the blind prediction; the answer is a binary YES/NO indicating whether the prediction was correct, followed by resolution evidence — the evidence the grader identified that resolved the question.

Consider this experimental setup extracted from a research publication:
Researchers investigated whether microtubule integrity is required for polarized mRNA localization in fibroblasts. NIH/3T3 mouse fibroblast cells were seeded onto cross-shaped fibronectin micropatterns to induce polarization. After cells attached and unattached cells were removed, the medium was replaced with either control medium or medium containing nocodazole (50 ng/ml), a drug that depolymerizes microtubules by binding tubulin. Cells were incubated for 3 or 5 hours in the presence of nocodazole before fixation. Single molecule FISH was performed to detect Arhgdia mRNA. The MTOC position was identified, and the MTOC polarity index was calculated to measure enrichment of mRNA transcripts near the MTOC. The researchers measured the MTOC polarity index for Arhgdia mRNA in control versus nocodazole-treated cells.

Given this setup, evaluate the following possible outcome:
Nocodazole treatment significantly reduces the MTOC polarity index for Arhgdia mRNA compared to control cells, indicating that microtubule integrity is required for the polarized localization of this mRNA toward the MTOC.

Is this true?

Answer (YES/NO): YES